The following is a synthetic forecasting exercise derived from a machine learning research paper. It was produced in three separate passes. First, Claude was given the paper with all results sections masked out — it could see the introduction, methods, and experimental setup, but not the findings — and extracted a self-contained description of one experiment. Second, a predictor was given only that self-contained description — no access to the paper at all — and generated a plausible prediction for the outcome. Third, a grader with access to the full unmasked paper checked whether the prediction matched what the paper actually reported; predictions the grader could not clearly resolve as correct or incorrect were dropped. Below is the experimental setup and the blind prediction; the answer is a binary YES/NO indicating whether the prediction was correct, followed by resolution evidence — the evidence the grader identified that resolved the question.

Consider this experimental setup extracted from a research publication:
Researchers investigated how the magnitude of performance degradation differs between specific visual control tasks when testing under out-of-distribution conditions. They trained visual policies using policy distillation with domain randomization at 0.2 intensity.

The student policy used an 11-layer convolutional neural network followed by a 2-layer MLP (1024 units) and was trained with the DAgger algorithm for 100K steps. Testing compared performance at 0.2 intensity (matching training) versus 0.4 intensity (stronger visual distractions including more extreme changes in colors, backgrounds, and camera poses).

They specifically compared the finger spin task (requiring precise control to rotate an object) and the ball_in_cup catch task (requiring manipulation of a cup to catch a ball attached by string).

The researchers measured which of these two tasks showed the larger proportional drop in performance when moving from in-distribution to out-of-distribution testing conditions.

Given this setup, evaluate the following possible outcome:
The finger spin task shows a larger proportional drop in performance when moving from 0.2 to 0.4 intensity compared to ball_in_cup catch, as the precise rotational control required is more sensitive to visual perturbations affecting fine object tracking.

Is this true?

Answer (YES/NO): YES